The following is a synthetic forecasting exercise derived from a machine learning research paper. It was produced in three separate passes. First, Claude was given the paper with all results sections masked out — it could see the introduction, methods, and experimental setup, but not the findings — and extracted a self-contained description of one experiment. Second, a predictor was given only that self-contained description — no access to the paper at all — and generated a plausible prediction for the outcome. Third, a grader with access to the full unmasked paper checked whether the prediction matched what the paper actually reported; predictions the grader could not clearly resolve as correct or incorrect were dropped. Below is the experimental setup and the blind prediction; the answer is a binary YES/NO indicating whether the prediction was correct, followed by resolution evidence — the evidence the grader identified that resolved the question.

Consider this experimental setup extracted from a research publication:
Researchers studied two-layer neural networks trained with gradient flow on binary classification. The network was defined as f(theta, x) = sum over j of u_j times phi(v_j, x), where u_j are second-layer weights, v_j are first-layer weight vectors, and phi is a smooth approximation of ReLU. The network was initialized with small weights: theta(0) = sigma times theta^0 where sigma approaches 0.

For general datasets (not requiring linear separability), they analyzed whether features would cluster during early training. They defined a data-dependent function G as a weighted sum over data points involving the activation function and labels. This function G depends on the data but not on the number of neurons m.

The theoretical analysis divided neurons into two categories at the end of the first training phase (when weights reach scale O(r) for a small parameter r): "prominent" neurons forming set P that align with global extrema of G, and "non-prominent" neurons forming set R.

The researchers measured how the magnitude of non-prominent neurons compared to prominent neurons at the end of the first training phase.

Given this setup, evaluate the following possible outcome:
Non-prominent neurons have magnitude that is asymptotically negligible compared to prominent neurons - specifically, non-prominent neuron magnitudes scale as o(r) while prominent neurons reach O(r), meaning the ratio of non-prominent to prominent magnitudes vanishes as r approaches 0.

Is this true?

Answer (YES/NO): YES